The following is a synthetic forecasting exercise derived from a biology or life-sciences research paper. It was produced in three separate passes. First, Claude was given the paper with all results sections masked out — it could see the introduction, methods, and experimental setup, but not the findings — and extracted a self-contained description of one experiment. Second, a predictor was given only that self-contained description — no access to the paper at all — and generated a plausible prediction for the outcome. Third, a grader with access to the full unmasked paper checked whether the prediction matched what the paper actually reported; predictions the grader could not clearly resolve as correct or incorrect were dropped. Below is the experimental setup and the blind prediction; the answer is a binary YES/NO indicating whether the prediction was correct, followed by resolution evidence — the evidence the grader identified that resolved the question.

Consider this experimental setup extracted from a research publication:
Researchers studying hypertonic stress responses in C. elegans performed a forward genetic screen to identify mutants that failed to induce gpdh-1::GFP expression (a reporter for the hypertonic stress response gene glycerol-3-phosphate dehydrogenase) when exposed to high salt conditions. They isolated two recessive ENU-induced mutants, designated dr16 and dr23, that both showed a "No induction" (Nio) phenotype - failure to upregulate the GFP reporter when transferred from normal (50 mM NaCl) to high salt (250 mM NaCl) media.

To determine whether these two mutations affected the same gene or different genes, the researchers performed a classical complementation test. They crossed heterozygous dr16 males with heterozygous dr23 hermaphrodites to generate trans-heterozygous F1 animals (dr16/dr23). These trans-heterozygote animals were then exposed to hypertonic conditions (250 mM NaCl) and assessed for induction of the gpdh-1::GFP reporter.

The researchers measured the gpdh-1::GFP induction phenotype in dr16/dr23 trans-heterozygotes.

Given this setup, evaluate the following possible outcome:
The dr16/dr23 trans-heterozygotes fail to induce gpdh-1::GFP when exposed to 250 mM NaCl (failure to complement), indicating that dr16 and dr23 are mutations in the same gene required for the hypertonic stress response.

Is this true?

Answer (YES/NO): NO